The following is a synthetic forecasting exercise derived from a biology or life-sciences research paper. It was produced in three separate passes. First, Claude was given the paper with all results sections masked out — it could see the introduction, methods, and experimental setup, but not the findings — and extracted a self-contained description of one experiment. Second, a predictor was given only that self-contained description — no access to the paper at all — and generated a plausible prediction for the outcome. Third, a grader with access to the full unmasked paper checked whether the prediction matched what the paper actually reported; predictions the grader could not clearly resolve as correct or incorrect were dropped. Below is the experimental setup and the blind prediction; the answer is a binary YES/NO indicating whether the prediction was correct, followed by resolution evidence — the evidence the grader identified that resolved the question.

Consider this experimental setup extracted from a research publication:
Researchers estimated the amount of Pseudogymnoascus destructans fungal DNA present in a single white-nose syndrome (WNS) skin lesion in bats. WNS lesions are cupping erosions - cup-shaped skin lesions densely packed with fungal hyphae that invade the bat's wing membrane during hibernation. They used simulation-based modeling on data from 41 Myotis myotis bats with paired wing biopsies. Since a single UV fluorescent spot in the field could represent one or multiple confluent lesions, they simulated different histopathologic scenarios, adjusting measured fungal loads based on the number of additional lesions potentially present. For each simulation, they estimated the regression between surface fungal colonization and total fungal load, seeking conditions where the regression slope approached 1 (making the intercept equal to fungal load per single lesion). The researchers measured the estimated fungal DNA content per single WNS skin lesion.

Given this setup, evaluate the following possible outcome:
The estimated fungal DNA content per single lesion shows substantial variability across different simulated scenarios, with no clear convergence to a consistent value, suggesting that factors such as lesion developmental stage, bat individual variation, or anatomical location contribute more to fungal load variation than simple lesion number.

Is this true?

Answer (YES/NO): NO